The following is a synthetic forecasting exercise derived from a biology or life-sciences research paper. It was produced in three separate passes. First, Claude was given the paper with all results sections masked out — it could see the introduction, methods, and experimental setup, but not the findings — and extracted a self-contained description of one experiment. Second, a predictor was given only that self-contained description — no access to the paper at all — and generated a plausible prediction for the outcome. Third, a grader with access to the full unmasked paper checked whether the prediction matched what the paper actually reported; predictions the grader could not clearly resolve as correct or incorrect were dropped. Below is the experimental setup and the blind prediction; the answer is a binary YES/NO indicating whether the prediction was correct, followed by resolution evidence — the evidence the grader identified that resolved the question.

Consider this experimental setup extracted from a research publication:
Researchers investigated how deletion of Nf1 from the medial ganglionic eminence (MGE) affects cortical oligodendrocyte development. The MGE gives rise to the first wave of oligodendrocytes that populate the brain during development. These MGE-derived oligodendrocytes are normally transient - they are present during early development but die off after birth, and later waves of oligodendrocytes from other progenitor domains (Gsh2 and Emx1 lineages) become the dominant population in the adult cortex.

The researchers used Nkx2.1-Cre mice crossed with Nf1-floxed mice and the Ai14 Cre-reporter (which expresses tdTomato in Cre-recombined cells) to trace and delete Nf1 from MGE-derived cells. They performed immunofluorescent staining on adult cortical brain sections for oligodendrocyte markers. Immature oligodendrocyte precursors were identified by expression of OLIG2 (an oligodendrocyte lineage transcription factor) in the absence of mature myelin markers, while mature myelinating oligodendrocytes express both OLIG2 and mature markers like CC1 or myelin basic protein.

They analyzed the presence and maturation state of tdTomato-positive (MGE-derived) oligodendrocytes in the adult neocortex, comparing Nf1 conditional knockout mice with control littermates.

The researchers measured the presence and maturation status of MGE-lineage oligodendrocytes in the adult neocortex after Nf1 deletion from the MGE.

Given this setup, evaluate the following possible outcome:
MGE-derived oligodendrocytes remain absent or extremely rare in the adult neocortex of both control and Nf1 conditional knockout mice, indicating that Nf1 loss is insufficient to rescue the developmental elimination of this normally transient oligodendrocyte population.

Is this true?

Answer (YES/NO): NO